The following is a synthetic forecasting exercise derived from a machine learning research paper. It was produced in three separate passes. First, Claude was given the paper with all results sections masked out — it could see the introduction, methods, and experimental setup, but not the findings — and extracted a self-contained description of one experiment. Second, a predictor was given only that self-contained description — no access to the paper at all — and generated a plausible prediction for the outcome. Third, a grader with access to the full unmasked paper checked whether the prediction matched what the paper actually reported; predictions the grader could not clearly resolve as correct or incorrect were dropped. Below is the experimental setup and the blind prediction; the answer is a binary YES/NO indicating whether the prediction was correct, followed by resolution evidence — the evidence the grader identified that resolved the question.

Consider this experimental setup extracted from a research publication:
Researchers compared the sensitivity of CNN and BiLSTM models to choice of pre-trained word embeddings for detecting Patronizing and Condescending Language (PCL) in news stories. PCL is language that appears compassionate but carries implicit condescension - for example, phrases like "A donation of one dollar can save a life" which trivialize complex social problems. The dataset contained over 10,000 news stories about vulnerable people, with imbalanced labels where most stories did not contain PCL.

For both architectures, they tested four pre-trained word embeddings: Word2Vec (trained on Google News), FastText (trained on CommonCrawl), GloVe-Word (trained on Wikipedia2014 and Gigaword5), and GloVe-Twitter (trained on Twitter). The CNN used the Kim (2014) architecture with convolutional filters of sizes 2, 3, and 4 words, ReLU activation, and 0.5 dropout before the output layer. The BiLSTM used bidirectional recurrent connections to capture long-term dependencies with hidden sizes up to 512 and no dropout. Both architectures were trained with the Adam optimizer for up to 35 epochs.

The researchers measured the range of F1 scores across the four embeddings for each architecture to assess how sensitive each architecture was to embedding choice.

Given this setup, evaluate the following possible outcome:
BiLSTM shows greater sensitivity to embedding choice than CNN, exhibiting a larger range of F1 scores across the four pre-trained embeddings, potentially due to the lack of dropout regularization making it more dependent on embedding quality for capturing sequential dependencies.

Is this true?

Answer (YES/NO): NO